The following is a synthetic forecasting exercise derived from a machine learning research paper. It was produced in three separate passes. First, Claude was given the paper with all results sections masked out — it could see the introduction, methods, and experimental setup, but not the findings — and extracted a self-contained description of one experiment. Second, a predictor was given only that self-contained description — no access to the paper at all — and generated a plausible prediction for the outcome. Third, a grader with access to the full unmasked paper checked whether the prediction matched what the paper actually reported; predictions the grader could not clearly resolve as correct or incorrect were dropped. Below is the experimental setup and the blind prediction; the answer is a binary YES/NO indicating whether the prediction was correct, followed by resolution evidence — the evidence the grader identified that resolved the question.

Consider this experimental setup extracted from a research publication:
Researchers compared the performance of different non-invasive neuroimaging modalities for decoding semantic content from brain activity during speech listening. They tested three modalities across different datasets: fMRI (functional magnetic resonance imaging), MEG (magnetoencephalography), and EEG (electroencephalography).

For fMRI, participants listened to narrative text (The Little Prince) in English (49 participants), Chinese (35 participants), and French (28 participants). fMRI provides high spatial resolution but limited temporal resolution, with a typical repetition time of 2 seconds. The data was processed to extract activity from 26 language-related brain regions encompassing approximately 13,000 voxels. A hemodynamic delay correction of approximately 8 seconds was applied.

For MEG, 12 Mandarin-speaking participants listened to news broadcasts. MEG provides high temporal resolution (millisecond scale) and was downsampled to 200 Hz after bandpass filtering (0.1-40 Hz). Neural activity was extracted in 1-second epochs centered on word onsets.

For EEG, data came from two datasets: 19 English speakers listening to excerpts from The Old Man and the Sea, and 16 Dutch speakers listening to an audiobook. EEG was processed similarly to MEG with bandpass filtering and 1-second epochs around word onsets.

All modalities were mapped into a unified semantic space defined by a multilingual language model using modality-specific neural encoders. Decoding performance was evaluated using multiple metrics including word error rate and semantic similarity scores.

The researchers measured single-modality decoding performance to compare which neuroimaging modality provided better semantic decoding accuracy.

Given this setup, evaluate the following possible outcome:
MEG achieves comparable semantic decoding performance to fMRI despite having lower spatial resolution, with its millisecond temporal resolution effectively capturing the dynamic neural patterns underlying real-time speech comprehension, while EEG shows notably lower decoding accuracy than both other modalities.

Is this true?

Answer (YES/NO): NO